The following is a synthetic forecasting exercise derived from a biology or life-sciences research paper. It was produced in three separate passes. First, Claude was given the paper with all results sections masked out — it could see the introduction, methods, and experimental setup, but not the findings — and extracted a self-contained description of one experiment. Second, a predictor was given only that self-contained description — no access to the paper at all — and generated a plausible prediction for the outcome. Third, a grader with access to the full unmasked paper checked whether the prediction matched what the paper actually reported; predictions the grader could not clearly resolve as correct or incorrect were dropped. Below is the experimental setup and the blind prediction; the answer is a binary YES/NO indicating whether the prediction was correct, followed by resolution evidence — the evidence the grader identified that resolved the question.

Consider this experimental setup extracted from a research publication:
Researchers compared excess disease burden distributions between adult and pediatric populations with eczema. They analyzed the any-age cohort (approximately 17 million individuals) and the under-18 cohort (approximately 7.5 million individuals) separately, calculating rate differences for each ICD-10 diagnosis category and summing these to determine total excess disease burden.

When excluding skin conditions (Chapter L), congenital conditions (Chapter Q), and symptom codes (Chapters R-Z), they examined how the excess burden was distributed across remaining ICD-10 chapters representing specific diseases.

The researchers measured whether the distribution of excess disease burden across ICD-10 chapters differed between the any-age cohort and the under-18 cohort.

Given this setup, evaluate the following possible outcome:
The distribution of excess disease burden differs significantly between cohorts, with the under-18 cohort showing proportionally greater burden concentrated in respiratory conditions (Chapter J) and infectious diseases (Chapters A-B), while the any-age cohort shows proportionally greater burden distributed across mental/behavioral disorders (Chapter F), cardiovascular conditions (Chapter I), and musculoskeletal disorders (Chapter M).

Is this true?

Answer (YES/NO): NO